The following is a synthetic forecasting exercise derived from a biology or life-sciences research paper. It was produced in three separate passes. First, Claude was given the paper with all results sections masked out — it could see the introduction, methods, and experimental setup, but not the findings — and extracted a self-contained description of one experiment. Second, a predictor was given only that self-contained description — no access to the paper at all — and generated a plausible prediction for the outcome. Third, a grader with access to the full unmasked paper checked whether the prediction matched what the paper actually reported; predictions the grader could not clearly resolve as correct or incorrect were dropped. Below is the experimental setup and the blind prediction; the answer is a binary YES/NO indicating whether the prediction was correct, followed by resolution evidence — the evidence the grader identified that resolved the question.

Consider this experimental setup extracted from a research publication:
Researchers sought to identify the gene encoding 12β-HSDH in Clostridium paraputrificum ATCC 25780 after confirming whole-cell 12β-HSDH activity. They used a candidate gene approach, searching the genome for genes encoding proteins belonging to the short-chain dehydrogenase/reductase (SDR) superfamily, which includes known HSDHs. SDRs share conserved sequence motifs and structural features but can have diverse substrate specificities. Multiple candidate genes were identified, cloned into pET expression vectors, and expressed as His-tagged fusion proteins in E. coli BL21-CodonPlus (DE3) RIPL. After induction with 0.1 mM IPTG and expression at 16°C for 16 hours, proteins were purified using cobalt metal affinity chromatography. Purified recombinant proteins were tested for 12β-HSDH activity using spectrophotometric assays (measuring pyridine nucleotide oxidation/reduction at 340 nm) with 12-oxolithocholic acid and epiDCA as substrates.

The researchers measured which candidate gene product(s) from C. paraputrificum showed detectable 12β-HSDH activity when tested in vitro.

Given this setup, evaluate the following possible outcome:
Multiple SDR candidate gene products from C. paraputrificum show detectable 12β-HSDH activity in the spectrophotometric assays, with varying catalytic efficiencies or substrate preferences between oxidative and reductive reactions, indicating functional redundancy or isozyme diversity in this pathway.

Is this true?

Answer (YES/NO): NO